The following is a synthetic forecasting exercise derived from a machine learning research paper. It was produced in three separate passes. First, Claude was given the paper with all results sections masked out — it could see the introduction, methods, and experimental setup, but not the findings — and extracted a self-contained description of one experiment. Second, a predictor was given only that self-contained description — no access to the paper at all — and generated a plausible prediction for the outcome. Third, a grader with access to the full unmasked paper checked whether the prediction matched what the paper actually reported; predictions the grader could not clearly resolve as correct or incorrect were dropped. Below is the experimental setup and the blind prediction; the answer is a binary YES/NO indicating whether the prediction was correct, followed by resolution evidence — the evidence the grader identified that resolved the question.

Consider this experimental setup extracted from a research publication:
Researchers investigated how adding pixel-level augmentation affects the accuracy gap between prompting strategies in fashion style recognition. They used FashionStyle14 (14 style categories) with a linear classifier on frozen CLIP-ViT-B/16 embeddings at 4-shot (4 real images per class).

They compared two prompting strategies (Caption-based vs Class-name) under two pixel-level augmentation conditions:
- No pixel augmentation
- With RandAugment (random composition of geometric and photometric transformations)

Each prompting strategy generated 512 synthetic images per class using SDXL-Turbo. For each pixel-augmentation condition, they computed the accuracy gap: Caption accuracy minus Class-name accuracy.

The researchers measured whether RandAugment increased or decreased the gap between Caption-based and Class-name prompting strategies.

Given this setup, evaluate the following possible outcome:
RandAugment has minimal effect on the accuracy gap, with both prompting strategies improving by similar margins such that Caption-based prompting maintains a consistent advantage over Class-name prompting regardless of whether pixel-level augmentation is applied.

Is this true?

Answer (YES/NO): NO